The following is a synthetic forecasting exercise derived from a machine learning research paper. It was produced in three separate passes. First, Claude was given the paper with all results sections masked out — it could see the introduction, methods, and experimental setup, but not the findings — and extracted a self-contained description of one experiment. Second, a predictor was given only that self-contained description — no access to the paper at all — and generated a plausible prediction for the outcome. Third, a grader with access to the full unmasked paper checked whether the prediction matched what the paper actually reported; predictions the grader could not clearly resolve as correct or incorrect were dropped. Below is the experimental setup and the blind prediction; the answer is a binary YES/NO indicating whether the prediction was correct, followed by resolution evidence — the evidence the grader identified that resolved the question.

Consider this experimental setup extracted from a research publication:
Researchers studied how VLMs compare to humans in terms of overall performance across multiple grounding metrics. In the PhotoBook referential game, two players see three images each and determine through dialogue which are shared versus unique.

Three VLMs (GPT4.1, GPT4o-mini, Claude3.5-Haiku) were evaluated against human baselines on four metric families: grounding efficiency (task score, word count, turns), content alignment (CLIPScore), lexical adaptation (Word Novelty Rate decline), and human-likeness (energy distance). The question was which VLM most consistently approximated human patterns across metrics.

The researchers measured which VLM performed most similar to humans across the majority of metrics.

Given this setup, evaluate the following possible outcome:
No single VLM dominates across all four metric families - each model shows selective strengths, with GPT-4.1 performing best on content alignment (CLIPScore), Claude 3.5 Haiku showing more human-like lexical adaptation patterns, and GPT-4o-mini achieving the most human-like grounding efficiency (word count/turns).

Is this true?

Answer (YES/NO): NO